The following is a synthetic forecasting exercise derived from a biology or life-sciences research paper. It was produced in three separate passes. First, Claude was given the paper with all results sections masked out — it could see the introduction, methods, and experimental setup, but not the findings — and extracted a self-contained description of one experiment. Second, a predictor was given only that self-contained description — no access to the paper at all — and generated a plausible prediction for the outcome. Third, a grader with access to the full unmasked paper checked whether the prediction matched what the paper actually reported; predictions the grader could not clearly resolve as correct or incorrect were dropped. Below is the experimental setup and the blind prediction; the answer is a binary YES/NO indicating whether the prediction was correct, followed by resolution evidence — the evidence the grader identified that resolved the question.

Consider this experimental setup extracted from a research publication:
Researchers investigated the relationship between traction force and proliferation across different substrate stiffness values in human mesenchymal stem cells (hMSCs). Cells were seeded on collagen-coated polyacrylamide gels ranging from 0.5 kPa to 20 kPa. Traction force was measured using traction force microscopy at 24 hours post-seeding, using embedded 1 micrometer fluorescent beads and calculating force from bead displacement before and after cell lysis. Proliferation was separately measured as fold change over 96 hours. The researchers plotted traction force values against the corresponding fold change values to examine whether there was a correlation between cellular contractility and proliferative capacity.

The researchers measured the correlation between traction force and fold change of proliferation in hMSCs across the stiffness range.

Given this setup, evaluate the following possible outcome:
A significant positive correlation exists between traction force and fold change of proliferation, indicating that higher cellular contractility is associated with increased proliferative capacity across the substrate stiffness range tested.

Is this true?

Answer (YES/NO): YES